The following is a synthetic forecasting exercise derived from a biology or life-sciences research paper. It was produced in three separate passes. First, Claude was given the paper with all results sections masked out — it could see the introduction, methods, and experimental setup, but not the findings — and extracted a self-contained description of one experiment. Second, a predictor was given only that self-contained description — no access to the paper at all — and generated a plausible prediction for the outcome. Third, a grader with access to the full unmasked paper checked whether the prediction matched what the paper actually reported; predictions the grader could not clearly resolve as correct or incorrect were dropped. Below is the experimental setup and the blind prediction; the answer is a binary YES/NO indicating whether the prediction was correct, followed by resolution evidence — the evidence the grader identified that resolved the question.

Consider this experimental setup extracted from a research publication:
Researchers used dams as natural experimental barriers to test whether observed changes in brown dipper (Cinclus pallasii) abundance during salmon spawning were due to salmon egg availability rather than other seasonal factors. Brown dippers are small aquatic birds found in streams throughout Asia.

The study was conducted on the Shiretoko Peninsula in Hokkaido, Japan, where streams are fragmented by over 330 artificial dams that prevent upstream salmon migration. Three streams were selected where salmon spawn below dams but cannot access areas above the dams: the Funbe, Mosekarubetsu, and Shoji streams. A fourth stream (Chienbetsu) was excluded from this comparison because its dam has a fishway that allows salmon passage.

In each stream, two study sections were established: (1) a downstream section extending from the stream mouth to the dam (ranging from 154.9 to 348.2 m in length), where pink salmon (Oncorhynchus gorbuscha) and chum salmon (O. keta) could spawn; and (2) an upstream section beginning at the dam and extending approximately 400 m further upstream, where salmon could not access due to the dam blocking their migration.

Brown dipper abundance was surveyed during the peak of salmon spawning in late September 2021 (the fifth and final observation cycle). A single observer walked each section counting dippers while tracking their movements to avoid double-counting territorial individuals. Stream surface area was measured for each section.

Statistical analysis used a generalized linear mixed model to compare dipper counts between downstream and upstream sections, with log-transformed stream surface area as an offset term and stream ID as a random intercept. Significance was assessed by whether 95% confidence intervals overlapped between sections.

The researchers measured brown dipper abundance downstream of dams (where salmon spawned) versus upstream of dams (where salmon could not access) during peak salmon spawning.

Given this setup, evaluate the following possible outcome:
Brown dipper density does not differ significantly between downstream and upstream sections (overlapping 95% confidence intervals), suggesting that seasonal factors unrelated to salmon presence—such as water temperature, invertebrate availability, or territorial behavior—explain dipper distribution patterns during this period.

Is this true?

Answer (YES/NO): NO